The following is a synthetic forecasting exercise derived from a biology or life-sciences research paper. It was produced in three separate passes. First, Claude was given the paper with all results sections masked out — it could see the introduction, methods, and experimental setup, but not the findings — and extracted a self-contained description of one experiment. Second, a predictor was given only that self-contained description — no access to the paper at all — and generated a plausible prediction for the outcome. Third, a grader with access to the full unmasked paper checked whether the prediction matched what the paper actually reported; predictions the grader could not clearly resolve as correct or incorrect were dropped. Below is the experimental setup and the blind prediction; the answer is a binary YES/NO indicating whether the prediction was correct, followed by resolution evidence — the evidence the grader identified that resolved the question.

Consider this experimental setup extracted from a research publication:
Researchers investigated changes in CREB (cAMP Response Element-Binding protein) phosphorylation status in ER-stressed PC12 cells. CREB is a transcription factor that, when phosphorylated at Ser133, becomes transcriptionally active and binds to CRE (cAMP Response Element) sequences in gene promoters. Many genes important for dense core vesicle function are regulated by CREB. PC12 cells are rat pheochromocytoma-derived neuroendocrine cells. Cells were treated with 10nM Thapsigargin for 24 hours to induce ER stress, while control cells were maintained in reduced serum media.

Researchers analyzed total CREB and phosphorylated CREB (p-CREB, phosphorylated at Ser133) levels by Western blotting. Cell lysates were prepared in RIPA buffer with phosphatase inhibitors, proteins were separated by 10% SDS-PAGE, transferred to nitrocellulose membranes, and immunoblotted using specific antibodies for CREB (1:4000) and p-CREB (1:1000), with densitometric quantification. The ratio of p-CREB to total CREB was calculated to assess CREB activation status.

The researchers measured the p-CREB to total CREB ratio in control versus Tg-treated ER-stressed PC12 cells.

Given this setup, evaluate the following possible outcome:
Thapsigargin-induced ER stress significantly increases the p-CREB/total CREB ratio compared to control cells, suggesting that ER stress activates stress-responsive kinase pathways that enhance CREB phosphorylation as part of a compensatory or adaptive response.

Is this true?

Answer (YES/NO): YES